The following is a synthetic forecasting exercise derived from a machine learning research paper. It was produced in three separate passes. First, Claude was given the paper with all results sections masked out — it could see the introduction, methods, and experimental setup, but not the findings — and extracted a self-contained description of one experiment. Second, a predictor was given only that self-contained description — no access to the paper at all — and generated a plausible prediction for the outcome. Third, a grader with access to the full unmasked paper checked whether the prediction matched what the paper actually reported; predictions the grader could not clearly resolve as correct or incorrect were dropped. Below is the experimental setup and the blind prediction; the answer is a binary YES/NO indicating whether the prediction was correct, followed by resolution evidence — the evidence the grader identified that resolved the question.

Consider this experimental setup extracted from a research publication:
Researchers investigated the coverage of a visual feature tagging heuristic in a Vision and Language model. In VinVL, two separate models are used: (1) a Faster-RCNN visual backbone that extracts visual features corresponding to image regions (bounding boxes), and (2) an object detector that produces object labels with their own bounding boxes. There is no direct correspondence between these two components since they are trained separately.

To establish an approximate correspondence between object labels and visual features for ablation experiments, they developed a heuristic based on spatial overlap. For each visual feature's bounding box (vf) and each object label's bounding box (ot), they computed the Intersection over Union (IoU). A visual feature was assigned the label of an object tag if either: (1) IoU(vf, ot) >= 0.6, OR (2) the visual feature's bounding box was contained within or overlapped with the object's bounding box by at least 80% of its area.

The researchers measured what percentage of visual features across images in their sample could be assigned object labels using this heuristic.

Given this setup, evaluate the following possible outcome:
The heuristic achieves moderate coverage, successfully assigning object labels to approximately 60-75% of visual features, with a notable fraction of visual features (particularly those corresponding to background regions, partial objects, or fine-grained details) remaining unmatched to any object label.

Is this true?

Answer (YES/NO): YES